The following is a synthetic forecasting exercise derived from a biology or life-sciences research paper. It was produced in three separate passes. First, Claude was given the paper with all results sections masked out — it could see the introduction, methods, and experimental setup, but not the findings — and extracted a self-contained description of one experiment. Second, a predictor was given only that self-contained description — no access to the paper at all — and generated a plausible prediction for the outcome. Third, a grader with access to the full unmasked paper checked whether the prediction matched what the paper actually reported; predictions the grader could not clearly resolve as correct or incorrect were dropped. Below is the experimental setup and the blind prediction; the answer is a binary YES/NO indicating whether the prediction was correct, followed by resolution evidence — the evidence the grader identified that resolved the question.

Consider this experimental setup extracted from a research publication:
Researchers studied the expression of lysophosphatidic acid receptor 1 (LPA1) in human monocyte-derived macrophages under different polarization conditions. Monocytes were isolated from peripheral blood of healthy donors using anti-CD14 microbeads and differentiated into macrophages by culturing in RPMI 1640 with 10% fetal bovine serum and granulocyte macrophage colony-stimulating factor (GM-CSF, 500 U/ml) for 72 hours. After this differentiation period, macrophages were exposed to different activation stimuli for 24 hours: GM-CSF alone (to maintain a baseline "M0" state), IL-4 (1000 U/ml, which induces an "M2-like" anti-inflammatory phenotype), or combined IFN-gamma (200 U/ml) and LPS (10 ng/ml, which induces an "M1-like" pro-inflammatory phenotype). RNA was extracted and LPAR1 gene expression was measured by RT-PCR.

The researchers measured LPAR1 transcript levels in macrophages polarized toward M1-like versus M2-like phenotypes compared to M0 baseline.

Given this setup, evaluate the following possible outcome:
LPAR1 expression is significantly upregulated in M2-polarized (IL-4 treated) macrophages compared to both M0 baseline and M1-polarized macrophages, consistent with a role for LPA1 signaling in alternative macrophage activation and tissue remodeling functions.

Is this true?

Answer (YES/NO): NO